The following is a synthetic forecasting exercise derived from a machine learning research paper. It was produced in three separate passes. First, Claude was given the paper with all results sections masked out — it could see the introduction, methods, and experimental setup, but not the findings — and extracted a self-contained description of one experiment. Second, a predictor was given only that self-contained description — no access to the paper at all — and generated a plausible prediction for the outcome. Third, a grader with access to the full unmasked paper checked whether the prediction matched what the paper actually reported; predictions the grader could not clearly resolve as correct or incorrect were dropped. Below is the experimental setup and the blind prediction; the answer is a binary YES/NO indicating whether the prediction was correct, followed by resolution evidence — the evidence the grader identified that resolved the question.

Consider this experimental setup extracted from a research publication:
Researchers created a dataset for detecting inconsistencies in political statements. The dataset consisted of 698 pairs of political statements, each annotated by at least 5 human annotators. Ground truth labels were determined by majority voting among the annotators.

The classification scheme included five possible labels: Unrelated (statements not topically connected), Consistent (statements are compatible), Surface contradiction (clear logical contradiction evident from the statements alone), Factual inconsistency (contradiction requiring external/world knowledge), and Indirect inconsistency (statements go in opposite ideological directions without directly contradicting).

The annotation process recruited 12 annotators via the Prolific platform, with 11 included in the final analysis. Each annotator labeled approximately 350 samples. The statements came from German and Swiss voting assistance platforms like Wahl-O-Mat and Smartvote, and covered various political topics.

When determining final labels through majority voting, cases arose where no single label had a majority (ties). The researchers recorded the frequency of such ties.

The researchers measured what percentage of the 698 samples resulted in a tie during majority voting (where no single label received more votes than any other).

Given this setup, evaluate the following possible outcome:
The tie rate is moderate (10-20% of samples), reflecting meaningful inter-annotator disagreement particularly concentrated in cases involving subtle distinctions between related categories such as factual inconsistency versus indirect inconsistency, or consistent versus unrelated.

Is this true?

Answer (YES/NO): YES